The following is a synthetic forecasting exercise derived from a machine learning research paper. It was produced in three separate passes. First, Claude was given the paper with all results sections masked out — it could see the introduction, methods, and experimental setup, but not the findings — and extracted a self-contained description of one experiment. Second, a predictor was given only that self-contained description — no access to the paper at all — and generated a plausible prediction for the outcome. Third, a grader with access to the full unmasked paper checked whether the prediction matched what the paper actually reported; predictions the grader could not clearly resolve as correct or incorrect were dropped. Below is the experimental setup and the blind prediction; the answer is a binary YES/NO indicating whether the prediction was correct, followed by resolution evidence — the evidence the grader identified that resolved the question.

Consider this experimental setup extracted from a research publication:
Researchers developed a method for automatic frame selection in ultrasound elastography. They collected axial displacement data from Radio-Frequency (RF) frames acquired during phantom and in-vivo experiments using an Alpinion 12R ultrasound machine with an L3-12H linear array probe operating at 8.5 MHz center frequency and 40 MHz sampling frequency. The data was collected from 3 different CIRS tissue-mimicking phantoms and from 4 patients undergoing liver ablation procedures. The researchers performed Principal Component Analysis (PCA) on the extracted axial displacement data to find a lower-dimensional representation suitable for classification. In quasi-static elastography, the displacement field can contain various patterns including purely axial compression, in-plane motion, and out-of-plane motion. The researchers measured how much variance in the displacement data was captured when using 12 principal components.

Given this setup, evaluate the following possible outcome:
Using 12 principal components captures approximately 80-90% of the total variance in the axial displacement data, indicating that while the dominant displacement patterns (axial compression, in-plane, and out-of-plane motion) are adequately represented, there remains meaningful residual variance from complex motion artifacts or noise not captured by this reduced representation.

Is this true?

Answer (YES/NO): NO